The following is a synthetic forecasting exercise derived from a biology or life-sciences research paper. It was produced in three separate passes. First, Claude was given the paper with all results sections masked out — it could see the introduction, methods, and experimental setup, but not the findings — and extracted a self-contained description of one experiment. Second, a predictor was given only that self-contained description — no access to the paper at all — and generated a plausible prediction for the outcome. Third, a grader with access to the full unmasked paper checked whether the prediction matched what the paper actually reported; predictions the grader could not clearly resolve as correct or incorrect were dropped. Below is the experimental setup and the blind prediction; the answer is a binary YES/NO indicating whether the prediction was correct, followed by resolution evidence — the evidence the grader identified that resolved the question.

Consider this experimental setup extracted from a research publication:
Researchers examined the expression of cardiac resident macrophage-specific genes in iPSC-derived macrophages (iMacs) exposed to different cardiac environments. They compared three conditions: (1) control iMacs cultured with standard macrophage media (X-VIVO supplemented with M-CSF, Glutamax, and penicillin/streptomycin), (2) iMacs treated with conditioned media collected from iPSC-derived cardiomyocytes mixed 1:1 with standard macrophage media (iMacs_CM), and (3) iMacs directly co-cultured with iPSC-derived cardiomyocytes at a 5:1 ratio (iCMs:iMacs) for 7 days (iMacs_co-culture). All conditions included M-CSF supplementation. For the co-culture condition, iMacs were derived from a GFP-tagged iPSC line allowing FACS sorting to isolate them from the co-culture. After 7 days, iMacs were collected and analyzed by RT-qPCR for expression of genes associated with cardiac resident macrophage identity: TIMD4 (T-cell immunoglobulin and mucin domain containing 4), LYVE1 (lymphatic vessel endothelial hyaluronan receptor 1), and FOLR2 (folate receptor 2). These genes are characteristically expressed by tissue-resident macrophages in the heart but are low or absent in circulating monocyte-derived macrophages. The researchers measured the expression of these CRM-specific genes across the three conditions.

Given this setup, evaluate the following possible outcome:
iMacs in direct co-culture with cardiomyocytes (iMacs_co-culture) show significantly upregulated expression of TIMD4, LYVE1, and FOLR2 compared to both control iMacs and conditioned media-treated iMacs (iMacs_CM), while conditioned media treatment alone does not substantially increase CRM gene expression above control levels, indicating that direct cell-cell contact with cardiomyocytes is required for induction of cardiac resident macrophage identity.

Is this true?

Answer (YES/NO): NO